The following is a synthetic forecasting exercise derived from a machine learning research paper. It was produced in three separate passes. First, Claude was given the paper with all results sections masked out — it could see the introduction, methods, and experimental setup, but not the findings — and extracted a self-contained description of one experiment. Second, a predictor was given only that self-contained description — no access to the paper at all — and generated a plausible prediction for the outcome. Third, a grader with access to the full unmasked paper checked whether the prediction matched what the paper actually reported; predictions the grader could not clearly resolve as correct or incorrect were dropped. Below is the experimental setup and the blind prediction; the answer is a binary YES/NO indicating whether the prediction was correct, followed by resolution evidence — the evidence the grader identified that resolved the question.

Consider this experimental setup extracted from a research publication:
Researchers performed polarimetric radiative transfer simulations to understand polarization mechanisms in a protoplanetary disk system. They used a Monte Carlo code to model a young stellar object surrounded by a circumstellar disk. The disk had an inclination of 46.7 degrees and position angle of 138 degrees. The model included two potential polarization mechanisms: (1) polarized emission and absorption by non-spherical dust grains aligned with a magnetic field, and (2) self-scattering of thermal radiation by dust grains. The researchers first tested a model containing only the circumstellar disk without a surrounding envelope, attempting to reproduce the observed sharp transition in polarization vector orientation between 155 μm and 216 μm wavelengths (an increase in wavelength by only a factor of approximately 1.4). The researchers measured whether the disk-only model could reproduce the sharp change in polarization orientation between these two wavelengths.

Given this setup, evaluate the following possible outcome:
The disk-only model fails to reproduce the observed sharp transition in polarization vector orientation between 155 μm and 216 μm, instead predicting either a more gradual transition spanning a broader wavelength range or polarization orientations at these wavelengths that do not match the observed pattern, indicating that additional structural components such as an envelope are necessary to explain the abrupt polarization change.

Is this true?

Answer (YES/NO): YES